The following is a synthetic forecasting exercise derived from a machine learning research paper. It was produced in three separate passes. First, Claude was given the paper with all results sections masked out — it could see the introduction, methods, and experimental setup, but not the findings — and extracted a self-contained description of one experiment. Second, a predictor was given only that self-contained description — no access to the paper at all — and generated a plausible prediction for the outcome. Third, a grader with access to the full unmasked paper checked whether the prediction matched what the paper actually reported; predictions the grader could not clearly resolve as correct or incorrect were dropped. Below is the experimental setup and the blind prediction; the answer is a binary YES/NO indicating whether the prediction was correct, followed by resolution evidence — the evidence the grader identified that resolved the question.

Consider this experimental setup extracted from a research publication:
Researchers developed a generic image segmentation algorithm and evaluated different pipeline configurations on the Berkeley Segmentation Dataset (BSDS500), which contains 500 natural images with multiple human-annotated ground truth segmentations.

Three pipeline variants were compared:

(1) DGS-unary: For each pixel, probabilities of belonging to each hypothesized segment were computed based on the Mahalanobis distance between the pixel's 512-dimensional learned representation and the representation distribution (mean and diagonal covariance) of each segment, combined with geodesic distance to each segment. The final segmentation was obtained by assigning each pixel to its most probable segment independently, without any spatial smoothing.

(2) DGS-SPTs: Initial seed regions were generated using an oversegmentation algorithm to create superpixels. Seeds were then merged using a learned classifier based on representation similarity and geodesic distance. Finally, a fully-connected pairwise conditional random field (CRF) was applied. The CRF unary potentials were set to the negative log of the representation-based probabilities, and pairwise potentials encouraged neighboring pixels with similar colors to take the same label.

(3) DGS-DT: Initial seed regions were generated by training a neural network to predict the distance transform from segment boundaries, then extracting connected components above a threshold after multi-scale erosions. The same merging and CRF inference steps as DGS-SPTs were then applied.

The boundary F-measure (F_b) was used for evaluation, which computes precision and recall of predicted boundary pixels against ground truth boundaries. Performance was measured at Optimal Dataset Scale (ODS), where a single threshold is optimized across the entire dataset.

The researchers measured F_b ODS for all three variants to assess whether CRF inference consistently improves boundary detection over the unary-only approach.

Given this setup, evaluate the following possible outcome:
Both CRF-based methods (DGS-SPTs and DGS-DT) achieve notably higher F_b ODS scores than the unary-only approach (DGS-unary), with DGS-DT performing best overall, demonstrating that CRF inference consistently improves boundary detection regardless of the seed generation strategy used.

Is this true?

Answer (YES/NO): NO